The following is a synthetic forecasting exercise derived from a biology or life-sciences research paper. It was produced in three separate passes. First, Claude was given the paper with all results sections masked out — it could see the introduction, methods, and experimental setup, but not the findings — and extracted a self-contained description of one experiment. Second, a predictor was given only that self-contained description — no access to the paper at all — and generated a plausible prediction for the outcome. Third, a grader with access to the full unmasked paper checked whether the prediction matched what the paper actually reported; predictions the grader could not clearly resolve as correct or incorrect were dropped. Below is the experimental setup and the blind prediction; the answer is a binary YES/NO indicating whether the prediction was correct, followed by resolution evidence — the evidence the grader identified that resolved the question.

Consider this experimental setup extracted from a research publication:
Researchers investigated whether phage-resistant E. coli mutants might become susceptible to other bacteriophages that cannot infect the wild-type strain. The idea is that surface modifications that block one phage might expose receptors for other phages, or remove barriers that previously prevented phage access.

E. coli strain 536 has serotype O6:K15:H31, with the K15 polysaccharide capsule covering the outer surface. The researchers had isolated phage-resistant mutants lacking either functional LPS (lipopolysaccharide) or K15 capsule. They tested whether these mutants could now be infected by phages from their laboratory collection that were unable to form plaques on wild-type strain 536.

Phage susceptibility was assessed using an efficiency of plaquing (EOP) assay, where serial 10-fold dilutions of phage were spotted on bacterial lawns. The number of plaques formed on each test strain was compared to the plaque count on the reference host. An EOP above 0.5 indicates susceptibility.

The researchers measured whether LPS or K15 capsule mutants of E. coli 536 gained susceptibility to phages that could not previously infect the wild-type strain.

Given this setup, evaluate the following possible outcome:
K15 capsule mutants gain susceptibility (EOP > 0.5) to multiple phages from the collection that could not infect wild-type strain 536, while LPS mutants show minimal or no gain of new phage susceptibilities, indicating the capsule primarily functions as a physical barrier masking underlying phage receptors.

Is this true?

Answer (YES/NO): NO